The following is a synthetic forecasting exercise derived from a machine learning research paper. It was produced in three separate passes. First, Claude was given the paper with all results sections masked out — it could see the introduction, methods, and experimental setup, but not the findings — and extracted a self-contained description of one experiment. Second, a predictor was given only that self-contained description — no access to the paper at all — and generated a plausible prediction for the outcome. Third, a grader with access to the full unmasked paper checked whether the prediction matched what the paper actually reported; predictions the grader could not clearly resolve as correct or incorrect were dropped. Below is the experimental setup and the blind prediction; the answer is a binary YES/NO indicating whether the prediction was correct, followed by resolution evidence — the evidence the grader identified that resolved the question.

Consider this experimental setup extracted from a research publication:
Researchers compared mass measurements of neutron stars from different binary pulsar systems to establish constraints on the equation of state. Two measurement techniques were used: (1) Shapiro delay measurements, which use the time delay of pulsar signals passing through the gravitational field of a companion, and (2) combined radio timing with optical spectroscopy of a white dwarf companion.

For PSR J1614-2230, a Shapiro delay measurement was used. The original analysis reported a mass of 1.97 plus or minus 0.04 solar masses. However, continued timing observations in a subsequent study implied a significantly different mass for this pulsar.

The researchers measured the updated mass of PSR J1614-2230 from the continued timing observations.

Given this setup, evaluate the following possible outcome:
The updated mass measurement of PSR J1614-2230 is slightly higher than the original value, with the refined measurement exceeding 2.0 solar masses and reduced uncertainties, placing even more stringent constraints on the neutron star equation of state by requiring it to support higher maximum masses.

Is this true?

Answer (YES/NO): NO